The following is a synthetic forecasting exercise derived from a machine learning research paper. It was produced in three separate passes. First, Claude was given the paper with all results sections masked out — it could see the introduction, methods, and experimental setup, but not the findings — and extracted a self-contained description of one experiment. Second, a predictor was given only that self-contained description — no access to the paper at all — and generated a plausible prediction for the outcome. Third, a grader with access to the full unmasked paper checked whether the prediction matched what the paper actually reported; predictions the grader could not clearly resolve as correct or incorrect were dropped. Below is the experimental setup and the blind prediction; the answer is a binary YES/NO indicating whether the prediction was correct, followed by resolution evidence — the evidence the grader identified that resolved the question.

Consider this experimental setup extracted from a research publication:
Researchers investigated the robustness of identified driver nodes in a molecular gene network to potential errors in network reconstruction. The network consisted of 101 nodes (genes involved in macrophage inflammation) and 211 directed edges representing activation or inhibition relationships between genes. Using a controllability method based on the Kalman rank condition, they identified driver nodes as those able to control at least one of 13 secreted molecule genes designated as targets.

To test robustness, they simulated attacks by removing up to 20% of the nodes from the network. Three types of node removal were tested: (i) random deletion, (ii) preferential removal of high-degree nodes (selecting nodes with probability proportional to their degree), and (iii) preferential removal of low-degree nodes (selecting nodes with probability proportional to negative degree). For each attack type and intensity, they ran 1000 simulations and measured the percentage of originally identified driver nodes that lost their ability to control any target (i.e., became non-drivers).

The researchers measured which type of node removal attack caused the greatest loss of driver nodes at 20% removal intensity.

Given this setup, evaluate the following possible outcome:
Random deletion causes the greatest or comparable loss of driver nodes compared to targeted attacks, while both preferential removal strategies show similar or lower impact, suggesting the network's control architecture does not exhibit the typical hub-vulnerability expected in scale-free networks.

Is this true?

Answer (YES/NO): NO